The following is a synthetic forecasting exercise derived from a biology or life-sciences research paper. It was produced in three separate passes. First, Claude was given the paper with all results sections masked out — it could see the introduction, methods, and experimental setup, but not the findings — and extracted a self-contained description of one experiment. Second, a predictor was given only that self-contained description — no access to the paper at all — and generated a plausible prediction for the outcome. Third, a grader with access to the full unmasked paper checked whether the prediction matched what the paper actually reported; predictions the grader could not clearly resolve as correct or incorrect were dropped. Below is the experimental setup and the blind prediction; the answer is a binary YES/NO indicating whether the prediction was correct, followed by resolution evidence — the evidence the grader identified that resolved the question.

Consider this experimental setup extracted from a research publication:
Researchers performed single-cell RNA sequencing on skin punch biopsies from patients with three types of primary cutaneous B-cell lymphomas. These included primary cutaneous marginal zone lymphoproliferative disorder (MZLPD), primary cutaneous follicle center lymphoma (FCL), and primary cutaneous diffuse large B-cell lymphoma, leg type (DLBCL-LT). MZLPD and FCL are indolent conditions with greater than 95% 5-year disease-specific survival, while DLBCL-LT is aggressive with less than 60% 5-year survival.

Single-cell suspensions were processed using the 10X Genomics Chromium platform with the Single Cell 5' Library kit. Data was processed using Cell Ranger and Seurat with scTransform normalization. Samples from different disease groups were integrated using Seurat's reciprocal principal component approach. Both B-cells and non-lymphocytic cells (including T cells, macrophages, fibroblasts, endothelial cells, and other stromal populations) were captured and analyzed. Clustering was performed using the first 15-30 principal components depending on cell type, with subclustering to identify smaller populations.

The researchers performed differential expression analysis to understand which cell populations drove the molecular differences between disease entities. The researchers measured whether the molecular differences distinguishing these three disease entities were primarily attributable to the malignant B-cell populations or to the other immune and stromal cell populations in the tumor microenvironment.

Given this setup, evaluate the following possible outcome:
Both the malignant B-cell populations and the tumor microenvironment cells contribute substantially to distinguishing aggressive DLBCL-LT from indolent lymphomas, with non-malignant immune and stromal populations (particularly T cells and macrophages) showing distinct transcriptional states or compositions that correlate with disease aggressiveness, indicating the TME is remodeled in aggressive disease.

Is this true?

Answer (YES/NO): NO